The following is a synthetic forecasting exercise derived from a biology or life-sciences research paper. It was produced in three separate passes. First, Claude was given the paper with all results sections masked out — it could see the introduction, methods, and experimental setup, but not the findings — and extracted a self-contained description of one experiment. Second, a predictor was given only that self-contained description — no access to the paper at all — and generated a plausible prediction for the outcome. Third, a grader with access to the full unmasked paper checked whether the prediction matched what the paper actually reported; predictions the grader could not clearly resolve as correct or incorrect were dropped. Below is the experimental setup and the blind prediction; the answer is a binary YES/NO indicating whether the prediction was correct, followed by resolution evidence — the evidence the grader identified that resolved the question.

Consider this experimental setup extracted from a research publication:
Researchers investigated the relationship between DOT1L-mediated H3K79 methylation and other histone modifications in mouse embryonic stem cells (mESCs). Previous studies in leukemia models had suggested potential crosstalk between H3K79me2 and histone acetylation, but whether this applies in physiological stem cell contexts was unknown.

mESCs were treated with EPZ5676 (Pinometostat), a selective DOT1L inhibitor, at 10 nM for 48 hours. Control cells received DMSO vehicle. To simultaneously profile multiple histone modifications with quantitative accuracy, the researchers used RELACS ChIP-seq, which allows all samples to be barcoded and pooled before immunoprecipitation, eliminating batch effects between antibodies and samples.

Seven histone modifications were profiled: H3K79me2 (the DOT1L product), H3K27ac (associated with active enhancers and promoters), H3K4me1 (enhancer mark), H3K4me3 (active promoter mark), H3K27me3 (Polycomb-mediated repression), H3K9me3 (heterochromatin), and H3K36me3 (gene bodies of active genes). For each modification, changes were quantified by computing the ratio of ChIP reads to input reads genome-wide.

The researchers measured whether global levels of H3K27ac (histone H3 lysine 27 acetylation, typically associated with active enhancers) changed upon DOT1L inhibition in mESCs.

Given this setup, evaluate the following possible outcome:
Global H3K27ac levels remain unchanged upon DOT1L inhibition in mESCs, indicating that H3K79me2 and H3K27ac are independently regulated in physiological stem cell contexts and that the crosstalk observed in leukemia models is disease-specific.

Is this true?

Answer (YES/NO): YES